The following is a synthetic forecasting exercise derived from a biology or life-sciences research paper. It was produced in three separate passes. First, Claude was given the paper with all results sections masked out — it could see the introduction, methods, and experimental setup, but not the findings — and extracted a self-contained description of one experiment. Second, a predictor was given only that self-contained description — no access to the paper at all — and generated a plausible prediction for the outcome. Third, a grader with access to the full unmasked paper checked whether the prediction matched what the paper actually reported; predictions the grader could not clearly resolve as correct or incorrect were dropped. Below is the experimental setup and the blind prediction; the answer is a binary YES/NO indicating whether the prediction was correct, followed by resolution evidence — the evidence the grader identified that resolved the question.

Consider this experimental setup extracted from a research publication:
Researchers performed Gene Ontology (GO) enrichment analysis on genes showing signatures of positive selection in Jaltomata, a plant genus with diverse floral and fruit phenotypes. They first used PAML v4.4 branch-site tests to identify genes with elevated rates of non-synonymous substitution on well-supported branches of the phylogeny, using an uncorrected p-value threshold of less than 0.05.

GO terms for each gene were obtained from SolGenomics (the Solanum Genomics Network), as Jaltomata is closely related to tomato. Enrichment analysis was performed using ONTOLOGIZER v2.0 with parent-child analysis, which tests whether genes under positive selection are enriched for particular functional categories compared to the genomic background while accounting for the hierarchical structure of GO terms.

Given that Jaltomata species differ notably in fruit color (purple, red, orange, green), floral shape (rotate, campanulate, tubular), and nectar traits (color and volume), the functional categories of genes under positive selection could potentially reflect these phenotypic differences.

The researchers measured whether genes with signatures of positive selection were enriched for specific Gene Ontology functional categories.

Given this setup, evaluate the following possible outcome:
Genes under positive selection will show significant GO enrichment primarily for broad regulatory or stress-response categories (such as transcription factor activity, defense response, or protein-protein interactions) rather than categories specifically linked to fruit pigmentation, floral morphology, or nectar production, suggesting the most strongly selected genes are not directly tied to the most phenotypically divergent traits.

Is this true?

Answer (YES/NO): NO